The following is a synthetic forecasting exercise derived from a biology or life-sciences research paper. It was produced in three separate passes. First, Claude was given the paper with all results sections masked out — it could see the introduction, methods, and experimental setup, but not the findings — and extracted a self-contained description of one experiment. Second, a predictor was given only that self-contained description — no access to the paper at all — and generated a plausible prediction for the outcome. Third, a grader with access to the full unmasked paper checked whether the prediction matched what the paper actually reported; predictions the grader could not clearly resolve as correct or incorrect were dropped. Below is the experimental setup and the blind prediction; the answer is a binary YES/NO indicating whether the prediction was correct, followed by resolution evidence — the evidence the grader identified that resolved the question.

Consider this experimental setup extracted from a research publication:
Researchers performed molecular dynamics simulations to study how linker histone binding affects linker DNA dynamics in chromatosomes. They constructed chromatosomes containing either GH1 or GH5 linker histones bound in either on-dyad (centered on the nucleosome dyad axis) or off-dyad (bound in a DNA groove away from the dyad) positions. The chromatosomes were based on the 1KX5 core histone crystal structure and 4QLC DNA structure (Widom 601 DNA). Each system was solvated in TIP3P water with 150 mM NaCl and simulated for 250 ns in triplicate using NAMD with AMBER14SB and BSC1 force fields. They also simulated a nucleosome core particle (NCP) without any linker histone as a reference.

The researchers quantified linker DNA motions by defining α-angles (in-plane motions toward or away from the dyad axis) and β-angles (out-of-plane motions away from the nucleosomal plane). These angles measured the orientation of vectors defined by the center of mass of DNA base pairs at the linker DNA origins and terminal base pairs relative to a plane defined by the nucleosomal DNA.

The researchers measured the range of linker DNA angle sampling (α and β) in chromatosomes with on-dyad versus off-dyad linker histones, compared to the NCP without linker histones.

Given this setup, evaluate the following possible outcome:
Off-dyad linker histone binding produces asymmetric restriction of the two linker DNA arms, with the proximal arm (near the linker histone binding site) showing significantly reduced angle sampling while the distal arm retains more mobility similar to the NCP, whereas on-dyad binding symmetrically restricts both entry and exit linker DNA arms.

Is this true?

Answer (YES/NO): NO